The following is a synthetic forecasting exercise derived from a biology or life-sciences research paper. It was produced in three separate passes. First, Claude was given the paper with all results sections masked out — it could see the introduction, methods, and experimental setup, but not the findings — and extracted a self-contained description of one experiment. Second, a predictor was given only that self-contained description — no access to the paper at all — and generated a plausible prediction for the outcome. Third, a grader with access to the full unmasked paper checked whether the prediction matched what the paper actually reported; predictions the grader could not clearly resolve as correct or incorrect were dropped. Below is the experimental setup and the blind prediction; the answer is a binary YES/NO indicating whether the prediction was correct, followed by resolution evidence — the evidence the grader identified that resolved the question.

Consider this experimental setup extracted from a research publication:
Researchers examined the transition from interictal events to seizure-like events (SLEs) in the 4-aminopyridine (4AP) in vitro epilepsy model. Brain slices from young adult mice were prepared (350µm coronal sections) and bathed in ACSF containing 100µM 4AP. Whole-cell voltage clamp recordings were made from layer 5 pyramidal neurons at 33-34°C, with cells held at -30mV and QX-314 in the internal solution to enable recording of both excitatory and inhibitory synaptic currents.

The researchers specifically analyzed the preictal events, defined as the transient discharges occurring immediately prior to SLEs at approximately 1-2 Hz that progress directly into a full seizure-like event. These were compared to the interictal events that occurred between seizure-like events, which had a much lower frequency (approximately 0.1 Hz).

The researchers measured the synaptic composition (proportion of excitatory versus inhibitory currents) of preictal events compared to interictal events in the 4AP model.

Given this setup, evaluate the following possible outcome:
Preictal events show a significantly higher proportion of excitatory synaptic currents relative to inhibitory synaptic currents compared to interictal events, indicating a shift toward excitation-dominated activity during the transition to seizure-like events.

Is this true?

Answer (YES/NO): NO